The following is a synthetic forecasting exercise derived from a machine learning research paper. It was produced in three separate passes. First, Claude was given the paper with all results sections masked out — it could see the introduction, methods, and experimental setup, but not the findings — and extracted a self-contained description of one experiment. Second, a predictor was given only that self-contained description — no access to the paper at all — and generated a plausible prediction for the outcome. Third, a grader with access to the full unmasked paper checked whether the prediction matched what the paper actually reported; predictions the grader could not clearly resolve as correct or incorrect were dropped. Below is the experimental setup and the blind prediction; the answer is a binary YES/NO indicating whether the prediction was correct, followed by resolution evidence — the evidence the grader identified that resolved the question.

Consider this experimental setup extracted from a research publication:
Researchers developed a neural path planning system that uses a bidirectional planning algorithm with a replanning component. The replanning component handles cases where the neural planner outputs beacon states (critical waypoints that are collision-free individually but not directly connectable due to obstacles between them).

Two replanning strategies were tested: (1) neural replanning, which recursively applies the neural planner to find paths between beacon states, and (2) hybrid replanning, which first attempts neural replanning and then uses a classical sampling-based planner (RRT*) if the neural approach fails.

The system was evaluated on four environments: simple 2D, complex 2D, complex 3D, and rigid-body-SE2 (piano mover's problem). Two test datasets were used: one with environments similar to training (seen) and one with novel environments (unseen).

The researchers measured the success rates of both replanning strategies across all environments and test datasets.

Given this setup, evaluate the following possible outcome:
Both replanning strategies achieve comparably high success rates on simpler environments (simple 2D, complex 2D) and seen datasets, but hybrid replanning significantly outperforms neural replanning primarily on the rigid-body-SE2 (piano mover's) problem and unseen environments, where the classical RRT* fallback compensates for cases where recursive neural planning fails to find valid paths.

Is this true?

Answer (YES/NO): NO